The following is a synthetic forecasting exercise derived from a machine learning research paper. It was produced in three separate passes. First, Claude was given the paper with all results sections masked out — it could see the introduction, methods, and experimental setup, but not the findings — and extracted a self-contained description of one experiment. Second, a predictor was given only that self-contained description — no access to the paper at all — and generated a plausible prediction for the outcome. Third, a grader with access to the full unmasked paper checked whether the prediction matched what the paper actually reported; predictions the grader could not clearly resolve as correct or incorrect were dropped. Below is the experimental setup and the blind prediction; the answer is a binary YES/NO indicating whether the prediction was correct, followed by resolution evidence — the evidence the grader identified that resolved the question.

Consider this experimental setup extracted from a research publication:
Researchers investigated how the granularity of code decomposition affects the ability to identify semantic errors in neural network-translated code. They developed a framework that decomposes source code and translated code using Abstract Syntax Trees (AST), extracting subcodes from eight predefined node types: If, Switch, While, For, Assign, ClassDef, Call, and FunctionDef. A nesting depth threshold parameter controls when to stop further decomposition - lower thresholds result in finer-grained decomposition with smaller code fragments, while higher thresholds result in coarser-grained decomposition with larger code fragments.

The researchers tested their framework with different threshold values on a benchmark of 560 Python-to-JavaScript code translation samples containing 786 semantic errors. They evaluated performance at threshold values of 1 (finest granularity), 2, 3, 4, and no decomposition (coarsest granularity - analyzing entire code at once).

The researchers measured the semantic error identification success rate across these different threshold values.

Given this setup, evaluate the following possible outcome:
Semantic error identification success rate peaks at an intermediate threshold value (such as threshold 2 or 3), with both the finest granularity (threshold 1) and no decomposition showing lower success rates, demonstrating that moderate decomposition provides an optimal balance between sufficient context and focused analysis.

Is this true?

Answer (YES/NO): NO